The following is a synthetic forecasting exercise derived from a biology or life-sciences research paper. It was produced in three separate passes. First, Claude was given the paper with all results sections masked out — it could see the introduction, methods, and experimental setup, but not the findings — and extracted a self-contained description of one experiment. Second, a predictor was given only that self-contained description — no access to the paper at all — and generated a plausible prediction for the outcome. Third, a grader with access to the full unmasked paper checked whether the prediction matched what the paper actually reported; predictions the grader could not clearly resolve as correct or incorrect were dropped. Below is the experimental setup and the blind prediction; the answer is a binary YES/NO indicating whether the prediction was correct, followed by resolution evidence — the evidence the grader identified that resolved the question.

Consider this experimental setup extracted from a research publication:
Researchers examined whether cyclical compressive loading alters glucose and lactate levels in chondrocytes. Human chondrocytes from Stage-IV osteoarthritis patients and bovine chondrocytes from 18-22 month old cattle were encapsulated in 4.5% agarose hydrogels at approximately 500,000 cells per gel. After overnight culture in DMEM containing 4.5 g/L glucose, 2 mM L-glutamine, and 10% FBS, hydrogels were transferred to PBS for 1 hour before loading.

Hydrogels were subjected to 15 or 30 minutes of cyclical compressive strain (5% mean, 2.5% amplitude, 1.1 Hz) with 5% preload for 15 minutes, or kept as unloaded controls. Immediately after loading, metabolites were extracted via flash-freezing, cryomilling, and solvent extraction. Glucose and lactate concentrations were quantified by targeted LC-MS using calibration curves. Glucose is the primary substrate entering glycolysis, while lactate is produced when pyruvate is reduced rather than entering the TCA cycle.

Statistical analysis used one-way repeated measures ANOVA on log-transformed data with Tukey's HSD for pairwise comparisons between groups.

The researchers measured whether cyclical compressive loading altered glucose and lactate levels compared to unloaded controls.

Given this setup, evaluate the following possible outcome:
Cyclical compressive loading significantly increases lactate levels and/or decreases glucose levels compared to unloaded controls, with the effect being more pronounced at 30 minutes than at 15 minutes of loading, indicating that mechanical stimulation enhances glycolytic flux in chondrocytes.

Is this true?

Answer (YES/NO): YES